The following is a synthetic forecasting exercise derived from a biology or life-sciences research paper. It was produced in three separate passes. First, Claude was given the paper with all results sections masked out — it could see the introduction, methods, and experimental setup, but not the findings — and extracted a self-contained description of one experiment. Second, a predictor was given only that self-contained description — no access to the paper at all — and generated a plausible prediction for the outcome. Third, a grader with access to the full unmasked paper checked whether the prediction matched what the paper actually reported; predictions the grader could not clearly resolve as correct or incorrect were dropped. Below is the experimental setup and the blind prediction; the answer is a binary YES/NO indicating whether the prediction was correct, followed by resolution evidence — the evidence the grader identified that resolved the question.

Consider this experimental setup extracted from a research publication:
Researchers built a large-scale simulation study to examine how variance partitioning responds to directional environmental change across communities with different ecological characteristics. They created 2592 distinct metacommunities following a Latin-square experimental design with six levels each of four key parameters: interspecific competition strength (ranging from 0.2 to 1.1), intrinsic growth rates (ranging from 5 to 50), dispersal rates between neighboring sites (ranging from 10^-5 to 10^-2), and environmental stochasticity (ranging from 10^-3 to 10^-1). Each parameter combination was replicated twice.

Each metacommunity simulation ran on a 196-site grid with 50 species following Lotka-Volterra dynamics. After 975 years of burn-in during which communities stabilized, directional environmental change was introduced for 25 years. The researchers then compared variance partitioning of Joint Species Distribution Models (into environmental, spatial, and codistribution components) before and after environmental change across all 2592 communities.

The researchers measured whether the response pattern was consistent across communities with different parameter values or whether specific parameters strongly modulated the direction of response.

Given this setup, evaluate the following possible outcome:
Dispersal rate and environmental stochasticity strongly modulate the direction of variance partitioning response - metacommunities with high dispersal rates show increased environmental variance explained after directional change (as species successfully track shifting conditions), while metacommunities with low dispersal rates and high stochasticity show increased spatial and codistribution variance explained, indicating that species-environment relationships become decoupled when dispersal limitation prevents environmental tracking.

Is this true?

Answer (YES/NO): NO